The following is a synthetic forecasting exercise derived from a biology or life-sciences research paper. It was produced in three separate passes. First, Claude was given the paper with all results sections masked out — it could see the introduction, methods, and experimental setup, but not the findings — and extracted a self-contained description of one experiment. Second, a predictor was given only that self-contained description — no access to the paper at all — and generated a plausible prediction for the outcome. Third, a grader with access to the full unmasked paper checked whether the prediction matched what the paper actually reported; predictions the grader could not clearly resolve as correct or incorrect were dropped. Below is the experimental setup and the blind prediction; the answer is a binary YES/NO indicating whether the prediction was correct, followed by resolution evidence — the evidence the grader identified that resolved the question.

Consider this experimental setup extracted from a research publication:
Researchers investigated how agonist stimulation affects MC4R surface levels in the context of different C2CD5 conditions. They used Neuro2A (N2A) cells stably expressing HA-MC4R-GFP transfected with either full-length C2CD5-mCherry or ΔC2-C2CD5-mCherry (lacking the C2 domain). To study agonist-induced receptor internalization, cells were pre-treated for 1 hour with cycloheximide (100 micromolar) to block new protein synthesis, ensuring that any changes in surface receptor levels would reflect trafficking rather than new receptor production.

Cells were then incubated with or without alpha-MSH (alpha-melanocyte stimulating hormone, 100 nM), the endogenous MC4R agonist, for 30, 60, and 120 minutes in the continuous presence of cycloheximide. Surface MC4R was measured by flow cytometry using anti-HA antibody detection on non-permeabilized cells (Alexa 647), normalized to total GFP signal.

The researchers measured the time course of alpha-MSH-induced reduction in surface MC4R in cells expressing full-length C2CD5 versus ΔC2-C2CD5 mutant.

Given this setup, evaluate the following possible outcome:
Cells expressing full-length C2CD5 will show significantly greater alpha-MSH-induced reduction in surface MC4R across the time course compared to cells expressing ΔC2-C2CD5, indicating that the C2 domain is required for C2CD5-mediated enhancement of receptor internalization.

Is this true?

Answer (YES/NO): YES